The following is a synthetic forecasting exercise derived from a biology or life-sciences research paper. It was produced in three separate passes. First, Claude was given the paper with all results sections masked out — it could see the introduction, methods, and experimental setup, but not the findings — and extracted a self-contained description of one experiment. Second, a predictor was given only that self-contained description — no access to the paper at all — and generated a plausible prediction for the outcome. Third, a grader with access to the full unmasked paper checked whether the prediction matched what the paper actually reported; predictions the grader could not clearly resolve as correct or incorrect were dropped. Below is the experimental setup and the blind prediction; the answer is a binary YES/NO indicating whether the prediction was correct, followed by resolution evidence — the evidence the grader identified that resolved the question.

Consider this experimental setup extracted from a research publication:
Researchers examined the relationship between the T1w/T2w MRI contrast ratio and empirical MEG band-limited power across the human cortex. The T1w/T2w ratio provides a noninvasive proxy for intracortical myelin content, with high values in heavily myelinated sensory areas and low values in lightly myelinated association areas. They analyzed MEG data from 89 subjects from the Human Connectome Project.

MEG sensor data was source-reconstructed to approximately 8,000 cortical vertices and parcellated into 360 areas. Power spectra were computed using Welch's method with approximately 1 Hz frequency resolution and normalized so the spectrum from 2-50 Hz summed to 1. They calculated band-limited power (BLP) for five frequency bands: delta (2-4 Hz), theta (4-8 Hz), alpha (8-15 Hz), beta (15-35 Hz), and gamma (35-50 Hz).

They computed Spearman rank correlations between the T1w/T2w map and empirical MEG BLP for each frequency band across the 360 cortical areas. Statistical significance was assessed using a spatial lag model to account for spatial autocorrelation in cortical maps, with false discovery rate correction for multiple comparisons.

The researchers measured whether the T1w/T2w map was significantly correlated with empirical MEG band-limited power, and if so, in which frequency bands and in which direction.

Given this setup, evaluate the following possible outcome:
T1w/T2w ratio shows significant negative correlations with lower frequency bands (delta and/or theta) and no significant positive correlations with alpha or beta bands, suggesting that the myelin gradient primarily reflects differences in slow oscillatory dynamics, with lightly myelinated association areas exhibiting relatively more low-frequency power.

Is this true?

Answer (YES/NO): NO